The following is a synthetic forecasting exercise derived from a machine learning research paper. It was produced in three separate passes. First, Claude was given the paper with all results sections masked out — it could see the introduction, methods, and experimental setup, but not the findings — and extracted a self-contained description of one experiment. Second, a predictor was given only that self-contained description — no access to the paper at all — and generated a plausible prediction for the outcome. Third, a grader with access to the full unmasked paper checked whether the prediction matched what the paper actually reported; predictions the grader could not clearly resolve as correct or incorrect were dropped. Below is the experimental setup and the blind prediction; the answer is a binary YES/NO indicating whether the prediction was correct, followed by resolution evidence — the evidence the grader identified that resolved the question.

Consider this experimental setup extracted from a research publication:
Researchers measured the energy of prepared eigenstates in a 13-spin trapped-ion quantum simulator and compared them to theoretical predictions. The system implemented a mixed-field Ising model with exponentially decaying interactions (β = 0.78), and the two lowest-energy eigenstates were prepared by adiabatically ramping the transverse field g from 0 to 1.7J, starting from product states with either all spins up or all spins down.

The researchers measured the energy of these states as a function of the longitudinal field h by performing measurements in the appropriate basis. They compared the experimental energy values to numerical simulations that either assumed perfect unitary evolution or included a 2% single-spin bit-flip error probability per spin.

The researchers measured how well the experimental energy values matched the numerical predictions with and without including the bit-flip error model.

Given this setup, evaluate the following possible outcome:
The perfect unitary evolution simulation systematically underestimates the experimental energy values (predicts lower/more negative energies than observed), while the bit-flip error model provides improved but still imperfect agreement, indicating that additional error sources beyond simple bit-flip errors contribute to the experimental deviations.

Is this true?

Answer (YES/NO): NO